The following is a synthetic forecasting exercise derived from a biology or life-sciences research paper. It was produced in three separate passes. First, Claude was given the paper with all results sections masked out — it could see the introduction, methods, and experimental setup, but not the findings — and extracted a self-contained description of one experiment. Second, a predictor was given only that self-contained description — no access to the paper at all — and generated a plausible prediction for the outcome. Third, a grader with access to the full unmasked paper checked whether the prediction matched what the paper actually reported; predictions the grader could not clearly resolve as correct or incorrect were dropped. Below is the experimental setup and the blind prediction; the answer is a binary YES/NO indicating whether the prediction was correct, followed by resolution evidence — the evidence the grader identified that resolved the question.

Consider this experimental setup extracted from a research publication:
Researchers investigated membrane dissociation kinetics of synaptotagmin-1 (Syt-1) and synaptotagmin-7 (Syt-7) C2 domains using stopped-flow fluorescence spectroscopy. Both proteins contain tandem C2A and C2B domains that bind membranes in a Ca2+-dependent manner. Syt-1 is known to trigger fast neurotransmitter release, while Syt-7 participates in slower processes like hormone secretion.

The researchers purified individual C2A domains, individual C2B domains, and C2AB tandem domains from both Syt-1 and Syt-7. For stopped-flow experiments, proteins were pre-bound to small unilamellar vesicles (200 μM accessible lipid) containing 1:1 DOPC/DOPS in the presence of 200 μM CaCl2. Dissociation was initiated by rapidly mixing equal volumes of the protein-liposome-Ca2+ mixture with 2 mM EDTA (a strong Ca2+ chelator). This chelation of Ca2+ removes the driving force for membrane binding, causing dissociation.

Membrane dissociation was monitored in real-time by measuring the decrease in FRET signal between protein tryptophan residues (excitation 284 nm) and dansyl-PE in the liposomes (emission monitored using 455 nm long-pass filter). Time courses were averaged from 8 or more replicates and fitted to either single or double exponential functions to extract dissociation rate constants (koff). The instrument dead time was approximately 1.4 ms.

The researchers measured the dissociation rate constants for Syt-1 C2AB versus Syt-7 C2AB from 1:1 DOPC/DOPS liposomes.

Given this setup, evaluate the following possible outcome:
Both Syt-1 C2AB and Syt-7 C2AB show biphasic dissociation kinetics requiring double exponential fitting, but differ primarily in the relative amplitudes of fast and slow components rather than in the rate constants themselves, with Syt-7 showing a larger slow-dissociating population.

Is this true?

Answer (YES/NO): NO